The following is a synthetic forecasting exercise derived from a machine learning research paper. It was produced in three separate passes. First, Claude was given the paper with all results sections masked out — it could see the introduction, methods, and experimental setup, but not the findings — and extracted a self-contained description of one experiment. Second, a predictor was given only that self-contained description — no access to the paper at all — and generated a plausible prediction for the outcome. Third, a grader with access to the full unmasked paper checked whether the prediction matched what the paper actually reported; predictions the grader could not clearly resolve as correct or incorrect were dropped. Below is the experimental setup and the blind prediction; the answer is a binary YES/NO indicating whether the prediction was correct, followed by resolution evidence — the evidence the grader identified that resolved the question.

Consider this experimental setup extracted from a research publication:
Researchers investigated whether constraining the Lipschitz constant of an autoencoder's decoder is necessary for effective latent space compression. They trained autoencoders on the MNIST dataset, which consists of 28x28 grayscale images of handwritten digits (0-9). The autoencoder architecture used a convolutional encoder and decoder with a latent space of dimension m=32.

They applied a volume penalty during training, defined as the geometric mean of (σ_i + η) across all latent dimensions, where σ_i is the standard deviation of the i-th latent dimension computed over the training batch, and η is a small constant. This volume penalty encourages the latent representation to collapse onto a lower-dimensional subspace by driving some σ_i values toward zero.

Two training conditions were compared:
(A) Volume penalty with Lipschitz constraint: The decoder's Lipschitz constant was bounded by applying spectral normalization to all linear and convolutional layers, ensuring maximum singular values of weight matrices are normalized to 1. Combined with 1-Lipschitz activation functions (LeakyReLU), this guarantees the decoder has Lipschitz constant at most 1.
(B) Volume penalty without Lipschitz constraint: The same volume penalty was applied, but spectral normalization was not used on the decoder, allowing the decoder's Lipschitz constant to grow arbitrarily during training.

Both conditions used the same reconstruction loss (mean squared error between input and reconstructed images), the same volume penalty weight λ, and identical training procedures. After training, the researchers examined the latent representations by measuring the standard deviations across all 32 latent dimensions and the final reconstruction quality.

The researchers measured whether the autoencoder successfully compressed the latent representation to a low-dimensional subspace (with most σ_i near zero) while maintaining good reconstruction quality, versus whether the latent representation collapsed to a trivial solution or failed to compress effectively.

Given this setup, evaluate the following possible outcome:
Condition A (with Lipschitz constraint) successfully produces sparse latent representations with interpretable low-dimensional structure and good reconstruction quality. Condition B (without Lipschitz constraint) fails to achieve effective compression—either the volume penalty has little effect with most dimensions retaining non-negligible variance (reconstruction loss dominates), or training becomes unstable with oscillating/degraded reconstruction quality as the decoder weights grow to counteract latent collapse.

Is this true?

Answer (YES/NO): NO